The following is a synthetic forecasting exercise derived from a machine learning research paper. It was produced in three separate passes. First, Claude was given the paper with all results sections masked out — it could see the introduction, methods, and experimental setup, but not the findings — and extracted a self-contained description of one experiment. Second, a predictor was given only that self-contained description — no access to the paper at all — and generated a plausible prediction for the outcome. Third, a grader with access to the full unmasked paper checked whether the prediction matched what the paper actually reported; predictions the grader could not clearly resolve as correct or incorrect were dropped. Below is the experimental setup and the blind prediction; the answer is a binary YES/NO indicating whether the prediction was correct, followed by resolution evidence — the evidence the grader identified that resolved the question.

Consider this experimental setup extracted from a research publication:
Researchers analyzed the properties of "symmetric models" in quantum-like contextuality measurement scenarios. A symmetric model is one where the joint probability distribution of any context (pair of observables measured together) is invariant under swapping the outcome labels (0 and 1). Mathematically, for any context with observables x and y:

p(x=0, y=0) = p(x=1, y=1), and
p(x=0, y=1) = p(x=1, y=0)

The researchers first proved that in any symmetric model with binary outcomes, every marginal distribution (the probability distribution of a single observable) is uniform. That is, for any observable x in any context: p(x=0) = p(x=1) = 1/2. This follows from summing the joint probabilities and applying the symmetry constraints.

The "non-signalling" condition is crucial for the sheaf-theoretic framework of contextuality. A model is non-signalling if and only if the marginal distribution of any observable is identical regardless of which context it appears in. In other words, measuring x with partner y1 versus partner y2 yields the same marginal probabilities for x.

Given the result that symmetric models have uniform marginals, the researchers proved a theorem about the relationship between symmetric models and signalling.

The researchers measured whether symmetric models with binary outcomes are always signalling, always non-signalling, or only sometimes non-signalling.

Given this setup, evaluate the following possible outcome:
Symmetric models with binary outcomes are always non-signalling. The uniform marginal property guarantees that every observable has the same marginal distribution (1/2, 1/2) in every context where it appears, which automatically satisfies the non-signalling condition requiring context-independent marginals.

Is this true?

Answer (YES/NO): YES